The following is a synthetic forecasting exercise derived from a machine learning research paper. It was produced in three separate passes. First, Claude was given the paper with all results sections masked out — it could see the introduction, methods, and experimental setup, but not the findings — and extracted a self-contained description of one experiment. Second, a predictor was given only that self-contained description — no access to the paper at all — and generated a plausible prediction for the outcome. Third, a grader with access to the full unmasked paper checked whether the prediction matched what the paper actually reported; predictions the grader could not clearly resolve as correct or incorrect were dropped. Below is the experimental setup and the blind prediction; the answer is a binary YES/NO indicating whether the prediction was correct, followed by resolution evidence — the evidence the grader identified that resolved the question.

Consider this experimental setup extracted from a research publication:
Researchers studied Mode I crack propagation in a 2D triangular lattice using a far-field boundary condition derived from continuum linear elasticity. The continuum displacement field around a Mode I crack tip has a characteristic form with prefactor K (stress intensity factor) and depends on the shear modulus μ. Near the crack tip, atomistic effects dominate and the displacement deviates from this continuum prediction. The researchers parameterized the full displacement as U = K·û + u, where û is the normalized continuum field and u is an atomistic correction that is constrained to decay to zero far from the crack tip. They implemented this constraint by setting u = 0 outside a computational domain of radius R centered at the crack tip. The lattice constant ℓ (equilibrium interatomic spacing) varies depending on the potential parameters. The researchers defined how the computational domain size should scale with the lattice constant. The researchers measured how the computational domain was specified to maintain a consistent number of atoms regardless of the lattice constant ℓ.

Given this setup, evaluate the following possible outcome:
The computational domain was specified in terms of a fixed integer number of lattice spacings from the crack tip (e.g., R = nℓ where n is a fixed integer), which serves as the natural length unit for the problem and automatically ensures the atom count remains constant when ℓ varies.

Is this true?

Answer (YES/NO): NO